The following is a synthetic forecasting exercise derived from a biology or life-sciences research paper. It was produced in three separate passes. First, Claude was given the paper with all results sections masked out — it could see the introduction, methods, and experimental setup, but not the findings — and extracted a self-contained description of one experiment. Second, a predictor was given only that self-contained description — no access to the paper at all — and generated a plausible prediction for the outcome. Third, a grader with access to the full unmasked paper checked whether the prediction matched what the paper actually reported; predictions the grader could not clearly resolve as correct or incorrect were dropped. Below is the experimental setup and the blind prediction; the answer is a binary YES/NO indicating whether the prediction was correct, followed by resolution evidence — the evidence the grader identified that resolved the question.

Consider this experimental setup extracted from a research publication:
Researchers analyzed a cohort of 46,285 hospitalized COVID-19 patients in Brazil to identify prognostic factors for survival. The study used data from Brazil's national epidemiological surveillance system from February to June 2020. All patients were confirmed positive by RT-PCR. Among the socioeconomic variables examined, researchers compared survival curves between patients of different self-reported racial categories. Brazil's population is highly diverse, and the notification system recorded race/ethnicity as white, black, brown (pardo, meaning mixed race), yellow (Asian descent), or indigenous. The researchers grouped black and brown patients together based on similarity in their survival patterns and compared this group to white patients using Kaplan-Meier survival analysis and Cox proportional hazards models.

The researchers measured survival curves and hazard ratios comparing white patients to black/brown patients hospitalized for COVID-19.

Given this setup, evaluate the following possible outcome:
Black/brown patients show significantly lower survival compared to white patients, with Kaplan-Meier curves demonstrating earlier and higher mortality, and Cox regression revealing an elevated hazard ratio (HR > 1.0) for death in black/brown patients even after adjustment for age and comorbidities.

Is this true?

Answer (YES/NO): YES